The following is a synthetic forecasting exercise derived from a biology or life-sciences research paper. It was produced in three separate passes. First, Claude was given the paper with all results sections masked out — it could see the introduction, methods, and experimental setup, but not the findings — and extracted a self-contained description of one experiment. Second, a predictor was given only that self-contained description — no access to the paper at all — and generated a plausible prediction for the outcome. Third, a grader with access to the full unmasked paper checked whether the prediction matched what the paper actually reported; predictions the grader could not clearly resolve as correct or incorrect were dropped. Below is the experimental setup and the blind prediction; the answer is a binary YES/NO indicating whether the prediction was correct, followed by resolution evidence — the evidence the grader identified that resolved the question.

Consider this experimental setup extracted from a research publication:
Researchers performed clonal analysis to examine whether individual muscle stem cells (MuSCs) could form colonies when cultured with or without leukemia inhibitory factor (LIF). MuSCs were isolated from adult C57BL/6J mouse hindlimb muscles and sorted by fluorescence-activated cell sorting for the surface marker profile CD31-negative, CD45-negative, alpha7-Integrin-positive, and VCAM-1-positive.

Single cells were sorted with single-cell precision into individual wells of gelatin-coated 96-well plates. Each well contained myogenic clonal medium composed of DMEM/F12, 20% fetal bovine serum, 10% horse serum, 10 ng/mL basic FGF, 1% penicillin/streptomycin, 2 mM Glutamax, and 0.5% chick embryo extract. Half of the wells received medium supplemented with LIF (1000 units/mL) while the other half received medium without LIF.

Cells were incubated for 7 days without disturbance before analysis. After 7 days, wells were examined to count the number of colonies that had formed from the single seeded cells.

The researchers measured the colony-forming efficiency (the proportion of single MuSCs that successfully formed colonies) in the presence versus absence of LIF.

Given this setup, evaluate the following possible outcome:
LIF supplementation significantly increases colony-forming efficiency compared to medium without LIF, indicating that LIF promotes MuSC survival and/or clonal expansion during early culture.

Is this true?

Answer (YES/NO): NO